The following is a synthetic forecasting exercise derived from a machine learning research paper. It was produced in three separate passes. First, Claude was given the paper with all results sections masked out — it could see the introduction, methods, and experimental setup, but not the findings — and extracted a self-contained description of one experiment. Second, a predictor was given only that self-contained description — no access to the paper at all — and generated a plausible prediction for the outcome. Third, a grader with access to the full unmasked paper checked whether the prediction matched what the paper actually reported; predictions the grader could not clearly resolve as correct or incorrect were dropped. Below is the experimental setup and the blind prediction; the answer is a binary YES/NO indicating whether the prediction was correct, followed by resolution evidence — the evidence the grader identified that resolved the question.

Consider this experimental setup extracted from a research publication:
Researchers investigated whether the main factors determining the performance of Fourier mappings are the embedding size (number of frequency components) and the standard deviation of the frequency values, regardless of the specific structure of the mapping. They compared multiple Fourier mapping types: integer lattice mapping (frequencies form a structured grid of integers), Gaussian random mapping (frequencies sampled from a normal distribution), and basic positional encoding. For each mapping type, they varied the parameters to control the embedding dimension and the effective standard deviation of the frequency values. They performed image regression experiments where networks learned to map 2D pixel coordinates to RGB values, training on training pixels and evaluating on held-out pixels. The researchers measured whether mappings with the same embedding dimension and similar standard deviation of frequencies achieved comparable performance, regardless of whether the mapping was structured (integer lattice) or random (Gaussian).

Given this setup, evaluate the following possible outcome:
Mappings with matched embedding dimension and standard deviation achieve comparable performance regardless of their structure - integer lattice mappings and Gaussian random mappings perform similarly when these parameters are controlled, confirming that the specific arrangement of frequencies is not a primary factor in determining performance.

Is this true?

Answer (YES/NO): YES